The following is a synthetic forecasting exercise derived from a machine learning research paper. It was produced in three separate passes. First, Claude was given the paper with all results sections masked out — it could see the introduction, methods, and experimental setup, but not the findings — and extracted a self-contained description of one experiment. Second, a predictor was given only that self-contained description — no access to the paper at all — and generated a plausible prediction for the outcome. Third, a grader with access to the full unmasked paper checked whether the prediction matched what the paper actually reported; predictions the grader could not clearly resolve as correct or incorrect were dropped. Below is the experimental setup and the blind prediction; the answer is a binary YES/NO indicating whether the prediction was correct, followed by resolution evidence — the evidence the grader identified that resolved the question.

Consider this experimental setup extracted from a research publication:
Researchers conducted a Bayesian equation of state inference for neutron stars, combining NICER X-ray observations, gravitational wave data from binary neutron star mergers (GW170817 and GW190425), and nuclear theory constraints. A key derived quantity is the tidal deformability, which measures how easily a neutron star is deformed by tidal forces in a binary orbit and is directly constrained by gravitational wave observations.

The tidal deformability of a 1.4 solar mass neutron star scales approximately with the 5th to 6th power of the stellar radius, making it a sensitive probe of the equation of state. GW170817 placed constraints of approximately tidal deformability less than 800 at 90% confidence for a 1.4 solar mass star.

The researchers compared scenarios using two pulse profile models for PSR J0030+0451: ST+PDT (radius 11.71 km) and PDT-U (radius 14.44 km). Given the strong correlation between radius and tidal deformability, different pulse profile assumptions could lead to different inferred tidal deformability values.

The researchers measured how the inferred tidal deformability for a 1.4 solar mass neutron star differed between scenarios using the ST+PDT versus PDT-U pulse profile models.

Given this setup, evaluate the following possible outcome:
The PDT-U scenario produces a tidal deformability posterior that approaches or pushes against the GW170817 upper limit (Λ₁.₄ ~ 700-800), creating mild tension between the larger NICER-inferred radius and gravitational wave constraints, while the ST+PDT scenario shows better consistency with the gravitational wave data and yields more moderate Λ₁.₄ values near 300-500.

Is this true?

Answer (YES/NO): NO